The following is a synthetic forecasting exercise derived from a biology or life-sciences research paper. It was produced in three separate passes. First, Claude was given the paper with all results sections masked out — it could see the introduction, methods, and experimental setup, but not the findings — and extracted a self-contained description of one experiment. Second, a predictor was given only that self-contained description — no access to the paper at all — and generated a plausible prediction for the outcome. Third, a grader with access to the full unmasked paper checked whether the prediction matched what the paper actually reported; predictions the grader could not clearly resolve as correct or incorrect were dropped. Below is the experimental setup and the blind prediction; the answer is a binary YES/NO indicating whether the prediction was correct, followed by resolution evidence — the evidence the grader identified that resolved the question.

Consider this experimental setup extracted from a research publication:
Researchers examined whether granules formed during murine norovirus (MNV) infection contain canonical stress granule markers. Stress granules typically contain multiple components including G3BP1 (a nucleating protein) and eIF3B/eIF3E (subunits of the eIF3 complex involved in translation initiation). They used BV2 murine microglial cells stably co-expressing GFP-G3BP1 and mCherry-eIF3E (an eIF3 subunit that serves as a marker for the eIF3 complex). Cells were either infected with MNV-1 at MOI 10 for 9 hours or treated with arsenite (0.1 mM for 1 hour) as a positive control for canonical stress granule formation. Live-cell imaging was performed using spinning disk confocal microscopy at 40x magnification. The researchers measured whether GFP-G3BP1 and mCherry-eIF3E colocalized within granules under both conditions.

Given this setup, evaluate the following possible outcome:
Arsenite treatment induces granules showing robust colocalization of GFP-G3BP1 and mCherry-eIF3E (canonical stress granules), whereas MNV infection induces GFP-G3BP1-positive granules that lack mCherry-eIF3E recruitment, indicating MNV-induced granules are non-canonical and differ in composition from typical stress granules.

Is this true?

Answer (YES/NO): YES